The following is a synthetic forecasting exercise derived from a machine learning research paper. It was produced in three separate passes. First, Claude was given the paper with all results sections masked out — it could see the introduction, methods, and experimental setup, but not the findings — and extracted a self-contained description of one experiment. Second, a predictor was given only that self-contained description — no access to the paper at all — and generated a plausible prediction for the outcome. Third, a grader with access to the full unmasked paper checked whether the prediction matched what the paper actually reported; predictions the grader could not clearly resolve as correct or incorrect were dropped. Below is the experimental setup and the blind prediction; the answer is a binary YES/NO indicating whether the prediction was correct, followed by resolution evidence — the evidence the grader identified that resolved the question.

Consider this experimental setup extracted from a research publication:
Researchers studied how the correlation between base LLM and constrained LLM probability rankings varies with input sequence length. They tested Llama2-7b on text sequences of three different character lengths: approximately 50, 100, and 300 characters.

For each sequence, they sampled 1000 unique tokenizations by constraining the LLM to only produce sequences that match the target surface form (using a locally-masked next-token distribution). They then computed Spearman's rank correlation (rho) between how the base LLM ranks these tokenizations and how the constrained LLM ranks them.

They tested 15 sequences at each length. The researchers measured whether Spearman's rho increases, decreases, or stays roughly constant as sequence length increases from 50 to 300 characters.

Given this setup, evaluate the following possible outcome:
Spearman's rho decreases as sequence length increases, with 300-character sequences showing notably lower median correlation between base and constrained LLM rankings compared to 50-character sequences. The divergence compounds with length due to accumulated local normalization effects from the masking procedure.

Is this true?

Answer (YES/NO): NO